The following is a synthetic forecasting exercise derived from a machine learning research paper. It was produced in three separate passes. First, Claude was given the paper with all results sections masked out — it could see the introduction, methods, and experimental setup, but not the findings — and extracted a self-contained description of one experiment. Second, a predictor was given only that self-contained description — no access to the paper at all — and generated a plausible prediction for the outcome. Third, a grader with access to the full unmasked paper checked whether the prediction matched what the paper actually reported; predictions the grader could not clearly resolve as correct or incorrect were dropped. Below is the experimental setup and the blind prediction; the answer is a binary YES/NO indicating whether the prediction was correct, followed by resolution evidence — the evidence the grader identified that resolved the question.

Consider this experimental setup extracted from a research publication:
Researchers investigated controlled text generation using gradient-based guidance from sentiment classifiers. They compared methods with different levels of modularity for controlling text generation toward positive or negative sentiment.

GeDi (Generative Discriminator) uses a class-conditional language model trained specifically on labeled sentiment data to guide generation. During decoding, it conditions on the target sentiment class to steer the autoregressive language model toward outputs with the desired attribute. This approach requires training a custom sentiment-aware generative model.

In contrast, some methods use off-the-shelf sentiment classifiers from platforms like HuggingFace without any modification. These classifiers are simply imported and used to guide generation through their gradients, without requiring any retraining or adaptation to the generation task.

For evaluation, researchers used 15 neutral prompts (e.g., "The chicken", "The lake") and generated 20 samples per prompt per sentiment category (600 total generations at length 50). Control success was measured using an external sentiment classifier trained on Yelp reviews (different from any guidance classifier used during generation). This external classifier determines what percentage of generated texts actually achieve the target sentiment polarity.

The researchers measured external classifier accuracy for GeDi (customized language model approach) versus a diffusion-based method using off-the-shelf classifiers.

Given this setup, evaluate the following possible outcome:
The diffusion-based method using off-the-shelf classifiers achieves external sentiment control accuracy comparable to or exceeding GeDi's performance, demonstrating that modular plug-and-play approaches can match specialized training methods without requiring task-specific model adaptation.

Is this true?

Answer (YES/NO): NO